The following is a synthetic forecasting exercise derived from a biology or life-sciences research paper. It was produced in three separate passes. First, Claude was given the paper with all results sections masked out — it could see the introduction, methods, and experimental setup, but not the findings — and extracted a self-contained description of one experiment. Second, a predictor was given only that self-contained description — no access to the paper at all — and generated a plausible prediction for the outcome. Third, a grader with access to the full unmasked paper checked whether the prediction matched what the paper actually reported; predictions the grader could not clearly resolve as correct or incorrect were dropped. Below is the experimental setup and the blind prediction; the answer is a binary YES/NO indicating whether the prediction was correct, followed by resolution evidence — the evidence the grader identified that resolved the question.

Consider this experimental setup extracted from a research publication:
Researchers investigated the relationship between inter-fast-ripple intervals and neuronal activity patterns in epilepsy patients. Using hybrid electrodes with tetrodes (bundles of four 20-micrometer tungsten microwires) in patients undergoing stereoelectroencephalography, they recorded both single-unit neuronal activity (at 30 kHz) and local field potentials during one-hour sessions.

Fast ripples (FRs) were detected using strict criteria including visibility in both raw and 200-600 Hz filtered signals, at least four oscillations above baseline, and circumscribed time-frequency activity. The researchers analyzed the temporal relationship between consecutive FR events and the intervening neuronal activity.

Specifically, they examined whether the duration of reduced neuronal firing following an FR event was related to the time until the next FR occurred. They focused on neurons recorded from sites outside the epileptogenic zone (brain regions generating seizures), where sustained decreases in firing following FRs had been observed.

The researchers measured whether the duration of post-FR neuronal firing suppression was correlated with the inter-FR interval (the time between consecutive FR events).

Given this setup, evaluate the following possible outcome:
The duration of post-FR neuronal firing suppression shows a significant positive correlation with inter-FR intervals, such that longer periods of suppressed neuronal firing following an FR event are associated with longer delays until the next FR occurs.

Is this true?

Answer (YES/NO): NO